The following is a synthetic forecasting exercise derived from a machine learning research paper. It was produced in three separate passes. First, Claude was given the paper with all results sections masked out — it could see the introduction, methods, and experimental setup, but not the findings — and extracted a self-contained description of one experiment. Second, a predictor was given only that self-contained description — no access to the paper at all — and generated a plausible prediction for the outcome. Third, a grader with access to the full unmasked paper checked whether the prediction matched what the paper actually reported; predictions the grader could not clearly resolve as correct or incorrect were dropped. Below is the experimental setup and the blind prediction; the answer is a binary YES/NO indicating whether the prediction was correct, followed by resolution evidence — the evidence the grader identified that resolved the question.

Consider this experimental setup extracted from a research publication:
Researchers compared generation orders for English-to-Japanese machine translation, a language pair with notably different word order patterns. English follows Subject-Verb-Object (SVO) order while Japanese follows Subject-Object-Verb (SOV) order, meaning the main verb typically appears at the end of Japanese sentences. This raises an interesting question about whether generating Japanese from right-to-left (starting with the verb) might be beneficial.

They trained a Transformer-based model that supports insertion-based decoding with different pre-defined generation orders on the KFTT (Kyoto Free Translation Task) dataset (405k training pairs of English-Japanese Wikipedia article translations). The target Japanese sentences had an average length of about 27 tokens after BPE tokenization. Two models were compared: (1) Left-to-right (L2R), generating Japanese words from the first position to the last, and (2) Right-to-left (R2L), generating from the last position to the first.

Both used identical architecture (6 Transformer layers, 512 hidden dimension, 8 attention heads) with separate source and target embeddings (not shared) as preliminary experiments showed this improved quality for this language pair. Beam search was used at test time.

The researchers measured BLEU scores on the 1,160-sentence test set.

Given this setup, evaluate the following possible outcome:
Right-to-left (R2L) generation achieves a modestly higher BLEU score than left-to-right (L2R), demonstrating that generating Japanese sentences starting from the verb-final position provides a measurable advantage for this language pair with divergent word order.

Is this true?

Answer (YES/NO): NO